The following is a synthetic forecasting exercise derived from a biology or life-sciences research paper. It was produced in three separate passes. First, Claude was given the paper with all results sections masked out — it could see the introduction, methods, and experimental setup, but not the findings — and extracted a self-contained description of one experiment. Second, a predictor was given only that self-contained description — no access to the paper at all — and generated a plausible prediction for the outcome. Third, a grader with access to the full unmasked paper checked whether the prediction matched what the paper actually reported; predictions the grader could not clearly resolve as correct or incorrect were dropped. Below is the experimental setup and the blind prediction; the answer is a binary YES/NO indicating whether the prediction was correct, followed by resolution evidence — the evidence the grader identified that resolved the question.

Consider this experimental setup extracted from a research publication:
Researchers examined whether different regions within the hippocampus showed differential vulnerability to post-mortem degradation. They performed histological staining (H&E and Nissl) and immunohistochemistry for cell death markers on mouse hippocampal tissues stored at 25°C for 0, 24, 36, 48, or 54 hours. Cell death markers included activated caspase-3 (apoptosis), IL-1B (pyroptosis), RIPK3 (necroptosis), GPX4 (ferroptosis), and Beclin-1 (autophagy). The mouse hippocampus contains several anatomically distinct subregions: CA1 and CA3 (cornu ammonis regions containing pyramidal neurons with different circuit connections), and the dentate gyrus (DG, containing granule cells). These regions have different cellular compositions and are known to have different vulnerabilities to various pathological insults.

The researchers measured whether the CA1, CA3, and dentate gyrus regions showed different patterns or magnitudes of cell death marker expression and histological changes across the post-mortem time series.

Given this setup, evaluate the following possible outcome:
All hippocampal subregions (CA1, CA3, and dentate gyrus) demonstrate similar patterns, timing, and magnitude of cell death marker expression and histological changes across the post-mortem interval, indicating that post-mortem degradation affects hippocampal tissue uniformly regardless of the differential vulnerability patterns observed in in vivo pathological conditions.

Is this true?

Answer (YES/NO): NO